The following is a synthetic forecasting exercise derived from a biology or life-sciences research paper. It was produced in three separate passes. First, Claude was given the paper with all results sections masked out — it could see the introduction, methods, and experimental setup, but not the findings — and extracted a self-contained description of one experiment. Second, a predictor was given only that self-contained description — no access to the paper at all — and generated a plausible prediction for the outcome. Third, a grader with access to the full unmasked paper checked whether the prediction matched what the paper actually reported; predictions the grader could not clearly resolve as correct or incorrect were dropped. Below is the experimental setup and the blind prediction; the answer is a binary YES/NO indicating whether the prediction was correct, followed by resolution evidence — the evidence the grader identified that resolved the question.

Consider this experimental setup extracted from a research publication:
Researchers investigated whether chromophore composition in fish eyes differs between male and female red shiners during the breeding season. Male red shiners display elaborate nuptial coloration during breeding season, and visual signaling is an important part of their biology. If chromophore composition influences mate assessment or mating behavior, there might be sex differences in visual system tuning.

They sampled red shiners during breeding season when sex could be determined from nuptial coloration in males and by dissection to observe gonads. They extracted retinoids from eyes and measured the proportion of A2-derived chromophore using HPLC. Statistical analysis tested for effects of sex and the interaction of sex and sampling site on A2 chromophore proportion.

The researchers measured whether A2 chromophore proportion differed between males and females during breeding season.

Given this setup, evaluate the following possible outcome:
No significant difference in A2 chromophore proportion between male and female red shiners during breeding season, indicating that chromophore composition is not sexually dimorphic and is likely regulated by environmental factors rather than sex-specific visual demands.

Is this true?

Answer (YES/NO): YES